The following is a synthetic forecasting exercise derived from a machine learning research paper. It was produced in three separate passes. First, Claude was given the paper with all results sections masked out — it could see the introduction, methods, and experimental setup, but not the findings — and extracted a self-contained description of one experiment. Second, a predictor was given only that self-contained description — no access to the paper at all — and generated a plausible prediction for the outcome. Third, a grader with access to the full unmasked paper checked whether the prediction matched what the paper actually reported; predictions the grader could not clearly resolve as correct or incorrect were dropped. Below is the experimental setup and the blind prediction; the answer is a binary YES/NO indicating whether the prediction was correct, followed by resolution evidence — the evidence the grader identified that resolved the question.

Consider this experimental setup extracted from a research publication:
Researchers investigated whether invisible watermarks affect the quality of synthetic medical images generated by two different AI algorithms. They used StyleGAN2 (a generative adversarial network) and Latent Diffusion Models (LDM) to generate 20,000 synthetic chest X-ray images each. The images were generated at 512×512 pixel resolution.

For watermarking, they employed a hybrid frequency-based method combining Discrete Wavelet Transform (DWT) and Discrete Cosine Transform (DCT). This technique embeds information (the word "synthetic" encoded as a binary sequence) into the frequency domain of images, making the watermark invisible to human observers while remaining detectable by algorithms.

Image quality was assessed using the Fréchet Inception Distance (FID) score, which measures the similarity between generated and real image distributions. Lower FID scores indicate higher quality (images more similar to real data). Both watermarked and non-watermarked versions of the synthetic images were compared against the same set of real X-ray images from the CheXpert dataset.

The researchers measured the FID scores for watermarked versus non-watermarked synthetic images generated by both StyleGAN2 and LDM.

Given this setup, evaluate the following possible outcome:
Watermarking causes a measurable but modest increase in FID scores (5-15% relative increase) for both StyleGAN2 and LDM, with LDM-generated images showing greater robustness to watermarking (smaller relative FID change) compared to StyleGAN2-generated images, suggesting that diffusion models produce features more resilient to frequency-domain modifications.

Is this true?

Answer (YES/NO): NO